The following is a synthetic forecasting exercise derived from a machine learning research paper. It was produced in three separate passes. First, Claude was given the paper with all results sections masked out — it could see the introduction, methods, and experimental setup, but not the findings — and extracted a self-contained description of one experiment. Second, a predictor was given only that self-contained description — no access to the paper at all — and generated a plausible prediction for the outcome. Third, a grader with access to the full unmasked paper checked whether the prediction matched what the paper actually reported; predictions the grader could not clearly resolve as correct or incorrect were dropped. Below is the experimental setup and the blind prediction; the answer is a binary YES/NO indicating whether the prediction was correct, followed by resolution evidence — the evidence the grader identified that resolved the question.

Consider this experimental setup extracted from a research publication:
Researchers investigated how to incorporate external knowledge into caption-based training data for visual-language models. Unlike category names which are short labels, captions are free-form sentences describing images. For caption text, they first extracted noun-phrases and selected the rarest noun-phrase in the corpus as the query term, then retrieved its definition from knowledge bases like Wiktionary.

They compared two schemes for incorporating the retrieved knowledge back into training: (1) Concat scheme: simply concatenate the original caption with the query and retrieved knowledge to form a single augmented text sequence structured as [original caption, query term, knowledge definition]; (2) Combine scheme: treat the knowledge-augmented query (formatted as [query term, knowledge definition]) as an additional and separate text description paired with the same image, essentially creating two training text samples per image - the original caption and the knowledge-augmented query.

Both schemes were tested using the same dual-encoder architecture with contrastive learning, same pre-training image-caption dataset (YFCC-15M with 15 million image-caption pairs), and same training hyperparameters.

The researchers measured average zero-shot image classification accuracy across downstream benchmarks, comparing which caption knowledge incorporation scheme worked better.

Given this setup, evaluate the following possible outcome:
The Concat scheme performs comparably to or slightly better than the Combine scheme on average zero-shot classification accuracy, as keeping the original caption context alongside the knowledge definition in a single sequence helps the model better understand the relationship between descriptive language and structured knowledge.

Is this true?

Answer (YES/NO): NO